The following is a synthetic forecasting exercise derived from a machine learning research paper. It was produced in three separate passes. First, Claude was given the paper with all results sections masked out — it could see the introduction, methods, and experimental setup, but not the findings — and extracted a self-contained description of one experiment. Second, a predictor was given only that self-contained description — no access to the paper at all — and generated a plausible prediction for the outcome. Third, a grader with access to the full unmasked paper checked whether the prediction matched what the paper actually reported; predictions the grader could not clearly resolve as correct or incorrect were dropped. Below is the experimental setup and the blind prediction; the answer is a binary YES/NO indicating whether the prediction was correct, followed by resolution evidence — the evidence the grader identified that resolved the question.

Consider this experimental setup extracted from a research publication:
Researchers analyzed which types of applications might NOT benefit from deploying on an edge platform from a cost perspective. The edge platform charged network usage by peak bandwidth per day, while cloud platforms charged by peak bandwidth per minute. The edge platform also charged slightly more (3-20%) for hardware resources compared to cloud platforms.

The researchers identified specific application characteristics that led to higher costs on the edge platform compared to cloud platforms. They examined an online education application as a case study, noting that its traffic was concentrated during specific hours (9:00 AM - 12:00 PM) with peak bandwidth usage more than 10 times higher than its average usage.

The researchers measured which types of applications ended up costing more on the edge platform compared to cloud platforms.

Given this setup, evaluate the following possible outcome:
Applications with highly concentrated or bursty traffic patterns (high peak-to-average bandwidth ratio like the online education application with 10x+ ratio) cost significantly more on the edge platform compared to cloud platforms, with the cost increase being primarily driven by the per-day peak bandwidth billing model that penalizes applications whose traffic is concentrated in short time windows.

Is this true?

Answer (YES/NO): YES